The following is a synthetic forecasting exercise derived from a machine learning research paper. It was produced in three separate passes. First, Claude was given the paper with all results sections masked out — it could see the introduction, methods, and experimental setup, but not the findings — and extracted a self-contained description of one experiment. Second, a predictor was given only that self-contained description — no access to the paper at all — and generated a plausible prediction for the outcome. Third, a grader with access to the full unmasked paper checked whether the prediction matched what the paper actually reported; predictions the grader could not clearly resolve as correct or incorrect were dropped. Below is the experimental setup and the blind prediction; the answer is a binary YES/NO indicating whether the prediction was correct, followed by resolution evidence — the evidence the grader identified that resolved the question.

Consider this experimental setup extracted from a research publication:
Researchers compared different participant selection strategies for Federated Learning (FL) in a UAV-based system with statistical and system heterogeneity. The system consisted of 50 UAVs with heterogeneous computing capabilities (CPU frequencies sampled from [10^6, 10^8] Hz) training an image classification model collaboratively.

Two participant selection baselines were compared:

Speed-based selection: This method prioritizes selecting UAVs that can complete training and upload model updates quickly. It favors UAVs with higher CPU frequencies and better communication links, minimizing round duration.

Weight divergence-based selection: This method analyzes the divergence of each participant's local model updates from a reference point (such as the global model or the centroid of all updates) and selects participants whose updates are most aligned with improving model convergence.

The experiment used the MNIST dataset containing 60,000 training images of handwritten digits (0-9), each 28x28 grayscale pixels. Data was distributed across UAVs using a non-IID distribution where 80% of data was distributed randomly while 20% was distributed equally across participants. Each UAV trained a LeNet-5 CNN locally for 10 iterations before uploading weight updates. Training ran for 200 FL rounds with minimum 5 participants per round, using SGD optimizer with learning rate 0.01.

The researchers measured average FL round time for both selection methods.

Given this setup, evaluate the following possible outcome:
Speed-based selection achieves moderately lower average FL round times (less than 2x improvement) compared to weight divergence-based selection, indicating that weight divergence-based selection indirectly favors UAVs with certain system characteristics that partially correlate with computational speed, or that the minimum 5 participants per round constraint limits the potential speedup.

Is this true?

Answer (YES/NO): NO